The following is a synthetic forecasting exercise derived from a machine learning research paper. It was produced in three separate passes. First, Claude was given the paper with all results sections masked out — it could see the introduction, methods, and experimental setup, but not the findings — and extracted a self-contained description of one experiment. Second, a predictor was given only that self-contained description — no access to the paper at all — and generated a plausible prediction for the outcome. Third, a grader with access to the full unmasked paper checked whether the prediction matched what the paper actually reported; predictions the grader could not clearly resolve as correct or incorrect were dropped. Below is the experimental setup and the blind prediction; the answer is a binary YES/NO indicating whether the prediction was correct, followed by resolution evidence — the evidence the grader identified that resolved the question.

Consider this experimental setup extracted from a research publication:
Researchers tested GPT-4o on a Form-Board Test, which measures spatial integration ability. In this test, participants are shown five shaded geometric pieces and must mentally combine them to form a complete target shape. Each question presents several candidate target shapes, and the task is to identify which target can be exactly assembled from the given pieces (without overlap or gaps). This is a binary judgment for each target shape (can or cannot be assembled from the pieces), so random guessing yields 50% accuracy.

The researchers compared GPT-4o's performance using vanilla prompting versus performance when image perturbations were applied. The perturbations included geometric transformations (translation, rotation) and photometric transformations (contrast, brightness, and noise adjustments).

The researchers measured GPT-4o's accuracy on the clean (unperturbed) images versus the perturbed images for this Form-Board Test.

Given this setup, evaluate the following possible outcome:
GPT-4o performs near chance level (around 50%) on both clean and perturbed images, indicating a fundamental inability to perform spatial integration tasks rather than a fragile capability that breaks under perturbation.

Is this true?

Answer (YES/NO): NO